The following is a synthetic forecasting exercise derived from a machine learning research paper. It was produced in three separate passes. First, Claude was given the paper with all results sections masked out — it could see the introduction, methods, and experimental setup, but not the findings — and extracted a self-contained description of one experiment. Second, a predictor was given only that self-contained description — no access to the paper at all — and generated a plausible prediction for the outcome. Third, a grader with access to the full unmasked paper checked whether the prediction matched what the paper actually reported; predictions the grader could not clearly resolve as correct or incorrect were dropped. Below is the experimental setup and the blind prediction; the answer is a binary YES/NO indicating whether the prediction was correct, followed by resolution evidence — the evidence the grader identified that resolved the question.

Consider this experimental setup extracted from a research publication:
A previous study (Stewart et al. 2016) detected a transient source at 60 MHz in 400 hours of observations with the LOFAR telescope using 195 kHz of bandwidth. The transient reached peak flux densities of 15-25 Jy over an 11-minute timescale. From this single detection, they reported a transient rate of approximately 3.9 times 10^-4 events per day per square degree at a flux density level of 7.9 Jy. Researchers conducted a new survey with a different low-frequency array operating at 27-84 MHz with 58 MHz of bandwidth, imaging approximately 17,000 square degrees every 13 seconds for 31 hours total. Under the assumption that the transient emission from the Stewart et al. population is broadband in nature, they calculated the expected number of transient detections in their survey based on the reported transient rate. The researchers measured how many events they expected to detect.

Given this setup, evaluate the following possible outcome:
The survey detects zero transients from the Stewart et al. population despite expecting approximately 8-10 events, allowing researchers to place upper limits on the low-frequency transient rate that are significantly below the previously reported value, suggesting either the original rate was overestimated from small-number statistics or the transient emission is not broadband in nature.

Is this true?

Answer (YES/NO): YES